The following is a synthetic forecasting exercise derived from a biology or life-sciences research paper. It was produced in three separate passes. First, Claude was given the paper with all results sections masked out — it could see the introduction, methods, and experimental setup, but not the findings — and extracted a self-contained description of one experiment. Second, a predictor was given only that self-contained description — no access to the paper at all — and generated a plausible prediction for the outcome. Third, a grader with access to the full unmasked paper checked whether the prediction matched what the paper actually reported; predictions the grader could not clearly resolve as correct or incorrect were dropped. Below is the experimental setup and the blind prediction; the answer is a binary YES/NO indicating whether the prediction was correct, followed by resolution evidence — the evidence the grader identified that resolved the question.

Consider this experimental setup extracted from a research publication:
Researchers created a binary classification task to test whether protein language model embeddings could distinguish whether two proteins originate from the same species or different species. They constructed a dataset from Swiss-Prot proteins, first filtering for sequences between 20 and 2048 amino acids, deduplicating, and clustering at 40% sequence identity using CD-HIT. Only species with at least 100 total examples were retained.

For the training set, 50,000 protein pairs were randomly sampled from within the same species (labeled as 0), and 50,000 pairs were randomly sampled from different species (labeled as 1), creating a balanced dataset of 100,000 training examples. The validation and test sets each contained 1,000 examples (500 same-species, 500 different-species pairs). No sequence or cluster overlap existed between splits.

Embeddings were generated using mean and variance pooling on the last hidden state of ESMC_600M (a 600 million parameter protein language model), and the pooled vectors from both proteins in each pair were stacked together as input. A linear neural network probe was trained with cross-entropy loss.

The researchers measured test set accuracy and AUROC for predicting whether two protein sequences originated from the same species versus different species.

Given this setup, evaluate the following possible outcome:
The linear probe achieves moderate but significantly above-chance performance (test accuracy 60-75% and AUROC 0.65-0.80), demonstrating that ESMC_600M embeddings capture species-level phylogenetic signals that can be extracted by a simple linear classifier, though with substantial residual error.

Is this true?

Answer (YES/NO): NO